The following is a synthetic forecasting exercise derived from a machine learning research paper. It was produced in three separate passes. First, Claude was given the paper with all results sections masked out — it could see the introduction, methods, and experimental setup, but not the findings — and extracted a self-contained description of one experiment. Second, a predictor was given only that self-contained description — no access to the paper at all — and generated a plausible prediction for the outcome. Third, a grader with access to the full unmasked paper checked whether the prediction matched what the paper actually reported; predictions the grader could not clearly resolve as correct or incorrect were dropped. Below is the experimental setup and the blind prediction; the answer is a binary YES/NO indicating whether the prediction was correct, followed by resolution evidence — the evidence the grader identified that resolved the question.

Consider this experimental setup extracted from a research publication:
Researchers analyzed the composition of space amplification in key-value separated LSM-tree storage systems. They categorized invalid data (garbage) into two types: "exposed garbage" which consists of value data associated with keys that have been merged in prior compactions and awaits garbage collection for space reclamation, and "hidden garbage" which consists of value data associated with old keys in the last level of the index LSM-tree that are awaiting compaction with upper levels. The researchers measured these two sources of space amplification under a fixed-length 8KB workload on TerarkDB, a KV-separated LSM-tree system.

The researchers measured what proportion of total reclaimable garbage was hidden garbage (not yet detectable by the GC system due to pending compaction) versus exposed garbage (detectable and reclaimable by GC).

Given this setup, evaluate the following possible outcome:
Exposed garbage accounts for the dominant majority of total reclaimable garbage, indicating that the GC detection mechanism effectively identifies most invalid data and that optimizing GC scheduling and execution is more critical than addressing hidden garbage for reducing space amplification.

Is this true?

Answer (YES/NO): NO